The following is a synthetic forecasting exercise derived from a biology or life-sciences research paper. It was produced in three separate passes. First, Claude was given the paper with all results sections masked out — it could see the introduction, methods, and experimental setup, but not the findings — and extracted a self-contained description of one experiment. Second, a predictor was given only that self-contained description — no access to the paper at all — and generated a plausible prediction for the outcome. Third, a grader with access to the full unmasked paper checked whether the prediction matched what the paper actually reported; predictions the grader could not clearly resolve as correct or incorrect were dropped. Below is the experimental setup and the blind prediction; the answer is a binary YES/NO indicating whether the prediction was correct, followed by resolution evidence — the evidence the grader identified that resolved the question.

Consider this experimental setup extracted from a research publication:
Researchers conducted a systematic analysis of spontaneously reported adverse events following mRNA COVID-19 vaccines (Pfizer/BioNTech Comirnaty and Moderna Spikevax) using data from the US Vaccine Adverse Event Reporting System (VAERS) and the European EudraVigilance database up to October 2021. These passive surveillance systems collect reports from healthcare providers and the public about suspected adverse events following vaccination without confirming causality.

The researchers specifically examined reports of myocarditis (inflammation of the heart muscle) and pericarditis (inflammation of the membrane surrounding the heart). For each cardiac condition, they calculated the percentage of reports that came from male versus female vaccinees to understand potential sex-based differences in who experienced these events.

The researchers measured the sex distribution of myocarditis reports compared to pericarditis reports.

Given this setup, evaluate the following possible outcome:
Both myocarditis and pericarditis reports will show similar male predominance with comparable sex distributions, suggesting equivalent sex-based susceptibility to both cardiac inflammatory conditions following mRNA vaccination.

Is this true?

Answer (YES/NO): NO